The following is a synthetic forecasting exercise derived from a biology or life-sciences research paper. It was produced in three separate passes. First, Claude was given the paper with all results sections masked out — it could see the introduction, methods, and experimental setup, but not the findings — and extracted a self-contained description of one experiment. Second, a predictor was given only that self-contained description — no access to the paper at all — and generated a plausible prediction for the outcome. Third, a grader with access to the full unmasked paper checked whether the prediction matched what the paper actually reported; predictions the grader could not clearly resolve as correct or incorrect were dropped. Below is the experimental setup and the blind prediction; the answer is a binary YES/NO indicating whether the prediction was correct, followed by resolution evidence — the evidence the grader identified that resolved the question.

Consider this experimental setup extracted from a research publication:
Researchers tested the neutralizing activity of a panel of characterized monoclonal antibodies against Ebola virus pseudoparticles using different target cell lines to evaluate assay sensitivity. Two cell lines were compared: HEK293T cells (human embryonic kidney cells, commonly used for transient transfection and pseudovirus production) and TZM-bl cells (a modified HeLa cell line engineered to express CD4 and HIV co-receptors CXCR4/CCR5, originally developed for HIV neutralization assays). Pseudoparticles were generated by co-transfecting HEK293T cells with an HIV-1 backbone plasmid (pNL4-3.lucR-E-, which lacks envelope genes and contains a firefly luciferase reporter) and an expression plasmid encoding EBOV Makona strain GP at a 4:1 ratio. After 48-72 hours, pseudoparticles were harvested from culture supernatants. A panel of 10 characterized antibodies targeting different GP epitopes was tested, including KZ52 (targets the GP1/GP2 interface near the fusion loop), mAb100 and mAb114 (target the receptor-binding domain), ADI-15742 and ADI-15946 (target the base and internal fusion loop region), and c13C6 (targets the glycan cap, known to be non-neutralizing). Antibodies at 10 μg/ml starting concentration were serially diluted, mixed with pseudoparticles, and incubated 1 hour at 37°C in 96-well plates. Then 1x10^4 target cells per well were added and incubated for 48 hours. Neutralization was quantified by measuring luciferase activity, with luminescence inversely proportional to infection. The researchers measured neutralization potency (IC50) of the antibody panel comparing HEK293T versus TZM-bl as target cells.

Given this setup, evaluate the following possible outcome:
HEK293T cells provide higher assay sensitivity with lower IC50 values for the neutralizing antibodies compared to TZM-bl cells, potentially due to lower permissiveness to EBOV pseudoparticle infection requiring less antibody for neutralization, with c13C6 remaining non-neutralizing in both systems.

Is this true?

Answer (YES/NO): NO